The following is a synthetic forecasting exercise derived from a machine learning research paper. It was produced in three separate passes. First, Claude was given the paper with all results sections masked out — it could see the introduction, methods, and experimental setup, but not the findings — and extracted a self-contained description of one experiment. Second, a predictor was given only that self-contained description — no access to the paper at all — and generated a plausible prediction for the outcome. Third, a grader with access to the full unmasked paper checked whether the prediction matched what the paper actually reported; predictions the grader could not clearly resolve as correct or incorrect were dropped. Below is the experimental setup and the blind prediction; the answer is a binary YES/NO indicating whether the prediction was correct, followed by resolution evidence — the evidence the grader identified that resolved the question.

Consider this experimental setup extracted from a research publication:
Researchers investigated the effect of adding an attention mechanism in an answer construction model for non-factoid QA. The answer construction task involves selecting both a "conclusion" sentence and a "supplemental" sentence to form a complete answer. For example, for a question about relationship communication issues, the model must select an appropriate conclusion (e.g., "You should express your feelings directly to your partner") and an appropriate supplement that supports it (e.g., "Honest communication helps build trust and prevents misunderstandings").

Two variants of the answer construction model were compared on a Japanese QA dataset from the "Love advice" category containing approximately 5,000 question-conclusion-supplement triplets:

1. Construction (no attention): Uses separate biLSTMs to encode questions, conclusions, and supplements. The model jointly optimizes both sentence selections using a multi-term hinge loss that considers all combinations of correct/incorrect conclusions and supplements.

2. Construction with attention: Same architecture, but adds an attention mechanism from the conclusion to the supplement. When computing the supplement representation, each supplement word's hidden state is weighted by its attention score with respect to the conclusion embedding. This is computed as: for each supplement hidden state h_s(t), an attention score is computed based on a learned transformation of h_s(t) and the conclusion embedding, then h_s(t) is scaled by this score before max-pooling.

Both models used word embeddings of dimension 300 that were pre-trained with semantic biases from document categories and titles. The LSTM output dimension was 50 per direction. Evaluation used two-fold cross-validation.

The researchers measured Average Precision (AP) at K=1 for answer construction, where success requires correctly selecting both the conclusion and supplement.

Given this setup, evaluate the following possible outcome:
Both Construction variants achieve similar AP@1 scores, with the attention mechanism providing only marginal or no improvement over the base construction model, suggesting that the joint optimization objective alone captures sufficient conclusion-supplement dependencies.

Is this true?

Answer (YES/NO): NO